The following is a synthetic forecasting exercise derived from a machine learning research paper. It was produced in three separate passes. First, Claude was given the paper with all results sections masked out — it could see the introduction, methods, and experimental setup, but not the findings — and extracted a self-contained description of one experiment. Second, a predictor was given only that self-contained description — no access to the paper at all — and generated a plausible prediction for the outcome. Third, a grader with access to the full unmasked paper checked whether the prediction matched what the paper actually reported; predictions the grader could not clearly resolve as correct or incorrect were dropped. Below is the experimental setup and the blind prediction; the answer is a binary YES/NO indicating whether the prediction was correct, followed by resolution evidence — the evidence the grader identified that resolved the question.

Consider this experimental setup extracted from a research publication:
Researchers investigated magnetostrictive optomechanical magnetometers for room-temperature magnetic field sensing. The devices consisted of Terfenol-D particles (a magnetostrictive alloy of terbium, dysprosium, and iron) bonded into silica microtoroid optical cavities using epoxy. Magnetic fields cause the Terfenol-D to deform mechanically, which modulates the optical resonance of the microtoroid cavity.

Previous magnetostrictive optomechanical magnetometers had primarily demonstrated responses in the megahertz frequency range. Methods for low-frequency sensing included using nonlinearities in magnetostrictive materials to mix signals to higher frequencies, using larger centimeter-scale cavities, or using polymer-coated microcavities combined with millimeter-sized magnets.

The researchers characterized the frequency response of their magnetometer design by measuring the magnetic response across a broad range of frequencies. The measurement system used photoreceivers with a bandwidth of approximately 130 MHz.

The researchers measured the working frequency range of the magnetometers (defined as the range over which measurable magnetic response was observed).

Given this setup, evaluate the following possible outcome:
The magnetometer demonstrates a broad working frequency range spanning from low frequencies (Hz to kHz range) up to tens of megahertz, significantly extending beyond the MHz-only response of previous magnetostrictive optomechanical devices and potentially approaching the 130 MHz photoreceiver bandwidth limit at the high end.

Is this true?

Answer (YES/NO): NO